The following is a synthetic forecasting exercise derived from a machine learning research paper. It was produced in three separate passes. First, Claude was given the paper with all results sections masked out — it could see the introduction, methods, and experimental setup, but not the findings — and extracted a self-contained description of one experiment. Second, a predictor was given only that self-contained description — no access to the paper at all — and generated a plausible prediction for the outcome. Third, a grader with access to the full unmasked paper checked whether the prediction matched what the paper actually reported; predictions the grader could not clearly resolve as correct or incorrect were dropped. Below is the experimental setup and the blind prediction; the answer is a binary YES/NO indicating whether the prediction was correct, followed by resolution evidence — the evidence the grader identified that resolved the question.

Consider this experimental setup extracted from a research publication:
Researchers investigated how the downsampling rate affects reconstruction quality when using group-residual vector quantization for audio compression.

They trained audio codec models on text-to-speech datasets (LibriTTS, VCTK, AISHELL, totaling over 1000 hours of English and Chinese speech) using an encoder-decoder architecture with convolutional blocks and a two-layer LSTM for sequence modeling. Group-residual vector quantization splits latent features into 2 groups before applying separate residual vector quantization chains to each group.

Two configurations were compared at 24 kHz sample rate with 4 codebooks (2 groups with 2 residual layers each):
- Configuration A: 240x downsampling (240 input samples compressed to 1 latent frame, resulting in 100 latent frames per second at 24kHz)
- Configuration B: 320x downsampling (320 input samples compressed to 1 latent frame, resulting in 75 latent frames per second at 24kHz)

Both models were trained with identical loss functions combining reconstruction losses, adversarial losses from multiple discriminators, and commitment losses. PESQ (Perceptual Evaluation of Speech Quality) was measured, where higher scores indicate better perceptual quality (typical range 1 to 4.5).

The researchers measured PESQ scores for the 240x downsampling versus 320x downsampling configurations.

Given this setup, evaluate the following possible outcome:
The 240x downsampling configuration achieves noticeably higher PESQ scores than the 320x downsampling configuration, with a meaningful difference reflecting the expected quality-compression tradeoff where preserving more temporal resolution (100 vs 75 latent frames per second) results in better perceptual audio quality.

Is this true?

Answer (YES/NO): NO